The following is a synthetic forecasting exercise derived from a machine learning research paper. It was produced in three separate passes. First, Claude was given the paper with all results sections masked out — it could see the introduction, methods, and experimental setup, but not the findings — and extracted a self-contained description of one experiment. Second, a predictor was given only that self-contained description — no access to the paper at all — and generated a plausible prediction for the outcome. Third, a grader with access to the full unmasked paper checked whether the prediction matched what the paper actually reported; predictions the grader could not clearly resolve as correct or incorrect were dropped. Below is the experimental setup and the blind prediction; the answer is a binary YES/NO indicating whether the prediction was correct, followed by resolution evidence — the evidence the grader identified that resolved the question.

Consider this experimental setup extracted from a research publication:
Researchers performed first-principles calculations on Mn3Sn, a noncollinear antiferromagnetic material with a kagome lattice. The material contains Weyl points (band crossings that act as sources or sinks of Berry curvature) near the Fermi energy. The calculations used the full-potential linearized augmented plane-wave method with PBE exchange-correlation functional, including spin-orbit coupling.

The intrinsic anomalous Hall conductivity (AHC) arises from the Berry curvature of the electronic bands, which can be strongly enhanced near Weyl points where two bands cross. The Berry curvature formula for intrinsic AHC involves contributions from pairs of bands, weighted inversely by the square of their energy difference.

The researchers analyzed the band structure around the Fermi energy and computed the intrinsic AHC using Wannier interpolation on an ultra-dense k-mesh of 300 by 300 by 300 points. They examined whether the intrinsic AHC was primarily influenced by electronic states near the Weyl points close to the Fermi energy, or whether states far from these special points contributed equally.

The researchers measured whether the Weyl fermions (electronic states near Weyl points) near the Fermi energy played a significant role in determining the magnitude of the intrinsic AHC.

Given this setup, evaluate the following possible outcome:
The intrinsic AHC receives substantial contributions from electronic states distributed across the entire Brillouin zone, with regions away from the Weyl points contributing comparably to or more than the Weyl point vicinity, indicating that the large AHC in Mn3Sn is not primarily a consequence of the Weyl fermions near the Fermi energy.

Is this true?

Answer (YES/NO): NO